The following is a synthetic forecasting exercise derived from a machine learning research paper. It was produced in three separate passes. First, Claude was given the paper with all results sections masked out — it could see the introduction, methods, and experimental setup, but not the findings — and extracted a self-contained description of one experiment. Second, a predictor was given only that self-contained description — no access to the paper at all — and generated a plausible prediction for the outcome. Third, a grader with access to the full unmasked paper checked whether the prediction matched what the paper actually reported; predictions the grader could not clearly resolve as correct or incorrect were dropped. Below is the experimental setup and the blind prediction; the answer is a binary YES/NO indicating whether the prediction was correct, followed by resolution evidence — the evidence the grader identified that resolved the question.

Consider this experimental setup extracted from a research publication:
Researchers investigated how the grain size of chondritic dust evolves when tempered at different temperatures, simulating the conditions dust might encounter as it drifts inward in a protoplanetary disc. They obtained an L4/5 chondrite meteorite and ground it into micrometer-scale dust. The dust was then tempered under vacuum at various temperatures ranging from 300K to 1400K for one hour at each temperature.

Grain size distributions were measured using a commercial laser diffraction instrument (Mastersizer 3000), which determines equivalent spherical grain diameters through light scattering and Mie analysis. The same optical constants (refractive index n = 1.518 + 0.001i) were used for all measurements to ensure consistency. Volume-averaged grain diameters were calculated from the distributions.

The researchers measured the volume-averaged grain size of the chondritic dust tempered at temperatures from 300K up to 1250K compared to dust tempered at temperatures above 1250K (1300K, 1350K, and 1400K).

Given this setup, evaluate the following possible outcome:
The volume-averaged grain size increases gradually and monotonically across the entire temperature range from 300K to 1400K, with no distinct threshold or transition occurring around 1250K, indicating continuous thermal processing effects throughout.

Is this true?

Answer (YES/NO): NO